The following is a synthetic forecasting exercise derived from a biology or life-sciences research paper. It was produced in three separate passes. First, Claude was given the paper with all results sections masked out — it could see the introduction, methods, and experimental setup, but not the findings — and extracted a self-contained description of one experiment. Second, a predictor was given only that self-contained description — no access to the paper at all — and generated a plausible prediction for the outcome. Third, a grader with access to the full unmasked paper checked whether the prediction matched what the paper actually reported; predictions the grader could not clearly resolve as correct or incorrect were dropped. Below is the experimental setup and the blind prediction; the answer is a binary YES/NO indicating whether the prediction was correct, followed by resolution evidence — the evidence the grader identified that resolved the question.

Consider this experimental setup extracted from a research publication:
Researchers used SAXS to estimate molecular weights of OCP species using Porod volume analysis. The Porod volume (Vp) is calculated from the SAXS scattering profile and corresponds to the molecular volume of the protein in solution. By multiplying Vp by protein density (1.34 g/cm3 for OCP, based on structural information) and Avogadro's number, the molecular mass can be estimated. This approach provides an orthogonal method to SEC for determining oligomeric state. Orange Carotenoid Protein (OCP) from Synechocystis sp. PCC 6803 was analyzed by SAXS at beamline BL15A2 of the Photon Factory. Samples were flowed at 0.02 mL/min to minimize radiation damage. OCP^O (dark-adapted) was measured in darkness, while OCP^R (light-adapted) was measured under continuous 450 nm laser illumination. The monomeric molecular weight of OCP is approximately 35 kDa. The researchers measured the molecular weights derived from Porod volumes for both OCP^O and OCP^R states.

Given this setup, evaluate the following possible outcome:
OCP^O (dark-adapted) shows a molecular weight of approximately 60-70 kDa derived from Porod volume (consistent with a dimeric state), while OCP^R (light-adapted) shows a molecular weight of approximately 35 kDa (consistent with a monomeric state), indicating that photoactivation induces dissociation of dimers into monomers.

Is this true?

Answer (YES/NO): NO